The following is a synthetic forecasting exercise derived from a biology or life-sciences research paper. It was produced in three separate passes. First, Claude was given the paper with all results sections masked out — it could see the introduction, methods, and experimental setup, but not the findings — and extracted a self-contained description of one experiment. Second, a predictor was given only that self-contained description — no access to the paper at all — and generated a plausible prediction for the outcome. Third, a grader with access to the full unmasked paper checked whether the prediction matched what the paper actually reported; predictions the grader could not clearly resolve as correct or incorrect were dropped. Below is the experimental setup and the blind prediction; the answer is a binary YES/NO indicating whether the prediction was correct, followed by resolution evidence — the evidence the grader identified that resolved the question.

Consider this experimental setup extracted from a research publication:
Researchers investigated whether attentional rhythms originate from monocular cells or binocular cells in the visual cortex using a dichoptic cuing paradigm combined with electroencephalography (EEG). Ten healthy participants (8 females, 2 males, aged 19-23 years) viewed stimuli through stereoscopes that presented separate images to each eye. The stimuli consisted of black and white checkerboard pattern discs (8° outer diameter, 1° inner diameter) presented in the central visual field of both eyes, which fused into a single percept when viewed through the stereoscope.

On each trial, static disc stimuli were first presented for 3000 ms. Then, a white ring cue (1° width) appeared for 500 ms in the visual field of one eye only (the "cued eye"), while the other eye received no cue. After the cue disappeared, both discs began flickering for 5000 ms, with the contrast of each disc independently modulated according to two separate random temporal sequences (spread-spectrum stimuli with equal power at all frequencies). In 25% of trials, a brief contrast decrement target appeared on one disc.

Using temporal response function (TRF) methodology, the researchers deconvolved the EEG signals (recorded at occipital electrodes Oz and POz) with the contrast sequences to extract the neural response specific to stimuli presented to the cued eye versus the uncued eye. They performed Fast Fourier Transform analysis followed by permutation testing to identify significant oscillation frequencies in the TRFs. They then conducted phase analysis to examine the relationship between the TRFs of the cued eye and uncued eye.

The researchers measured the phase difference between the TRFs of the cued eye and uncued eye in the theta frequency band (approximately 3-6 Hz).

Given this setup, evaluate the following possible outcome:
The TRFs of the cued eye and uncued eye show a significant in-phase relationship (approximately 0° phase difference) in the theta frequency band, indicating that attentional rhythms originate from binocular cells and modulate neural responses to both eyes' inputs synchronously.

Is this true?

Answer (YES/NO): YES